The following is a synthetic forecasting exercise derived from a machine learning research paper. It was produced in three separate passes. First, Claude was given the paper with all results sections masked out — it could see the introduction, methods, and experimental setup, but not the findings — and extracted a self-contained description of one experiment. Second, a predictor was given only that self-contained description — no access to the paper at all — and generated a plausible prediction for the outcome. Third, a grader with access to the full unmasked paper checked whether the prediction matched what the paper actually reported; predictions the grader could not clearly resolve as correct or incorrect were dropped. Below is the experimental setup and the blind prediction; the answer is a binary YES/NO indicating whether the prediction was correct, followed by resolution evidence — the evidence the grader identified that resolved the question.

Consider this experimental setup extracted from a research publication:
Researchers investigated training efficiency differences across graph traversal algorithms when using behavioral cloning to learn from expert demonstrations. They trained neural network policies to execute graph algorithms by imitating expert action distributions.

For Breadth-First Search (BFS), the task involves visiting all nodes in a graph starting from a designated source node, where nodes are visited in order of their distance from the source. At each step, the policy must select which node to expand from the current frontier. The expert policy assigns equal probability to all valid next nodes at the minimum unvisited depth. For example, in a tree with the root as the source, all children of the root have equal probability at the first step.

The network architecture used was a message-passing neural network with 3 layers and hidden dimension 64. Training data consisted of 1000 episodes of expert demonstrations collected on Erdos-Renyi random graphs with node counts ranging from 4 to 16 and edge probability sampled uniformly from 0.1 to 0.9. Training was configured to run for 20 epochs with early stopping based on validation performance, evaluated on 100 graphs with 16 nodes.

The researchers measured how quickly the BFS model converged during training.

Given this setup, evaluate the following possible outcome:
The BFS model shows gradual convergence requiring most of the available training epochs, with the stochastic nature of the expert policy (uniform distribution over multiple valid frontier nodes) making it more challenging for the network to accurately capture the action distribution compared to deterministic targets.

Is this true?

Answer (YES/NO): NO